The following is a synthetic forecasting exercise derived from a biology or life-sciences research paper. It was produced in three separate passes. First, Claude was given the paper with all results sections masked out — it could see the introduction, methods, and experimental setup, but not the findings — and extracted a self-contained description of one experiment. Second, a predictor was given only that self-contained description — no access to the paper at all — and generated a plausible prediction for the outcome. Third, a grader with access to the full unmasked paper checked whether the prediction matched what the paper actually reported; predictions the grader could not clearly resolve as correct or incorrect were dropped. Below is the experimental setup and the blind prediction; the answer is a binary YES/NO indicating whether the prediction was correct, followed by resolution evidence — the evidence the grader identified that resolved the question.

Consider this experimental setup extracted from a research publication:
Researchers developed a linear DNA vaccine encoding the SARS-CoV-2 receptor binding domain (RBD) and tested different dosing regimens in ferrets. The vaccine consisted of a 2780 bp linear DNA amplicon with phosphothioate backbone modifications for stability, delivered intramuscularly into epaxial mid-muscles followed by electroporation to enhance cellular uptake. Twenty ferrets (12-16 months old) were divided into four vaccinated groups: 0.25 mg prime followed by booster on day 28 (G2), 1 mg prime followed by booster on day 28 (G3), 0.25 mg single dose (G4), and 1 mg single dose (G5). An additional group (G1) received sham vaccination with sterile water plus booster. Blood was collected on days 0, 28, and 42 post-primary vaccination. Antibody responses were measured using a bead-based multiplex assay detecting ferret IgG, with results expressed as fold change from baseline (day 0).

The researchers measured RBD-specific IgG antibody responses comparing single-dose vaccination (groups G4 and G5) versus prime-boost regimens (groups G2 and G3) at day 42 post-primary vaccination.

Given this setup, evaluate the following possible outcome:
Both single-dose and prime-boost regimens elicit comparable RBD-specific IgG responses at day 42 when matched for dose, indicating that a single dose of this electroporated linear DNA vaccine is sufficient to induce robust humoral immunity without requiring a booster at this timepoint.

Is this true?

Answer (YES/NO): NO